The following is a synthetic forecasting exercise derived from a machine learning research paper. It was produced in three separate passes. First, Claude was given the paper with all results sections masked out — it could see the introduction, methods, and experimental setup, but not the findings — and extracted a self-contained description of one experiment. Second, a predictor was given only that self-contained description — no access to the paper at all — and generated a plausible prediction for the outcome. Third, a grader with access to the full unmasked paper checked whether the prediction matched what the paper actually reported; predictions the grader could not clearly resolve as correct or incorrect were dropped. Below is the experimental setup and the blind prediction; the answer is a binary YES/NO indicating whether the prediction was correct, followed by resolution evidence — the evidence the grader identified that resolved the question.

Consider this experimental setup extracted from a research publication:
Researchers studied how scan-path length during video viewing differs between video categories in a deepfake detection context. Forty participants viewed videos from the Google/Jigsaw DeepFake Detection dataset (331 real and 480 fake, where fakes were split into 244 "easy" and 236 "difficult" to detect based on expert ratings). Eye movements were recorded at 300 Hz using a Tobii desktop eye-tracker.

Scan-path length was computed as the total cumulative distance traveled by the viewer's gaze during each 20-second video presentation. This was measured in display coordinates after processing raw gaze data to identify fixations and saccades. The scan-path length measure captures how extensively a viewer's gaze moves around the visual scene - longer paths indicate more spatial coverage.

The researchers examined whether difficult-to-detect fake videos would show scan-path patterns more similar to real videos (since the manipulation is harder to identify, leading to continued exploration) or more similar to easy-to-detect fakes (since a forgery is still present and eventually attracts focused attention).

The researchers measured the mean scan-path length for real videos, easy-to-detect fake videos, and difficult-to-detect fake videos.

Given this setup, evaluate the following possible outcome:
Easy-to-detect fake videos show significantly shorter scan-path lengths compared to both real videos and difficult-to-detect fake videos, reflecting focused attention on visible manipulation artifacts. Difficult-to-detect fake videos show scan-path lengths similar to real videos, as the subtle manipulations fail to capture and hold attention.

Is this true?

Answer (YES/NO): NO